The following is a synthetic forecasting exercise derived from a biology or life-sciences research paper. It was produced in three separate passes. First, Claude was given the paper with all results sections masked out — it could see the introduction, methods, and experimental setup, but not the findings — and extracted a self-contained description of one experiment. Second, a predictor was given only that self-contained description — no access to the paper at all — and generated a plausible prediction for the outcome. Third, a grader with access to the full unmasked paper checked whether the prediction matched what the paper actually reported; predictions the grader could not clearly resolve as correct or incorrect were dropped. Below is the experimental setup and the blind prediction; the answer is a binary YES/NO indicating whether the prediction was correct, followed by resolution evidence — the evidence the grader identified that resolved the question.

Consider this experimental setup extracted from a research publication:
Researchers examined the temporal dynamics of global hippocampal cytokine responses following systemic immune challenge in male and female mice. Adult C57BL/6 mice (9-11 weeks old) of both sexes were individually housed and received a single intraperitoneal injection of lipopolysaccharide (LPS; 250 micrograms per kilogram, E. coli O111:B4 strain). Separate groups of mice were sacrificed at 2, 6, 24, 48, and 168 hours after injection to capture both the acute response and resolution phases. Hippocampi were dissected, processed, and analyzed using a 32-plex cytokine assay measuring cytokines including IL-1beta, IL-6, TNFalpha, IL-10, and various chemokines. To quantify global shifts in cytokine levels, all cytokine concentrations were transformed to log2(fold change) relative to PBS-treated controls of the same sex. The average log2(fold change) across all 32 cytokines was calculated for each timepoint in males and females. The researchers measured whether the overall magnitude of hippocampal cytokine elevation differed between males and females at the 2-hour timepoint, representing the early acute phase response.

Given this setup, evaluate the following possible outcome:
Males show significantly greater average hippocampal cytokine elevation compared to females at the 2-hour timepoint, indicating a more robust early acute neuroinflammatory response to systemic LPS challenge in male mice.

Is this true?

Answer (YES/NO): NO